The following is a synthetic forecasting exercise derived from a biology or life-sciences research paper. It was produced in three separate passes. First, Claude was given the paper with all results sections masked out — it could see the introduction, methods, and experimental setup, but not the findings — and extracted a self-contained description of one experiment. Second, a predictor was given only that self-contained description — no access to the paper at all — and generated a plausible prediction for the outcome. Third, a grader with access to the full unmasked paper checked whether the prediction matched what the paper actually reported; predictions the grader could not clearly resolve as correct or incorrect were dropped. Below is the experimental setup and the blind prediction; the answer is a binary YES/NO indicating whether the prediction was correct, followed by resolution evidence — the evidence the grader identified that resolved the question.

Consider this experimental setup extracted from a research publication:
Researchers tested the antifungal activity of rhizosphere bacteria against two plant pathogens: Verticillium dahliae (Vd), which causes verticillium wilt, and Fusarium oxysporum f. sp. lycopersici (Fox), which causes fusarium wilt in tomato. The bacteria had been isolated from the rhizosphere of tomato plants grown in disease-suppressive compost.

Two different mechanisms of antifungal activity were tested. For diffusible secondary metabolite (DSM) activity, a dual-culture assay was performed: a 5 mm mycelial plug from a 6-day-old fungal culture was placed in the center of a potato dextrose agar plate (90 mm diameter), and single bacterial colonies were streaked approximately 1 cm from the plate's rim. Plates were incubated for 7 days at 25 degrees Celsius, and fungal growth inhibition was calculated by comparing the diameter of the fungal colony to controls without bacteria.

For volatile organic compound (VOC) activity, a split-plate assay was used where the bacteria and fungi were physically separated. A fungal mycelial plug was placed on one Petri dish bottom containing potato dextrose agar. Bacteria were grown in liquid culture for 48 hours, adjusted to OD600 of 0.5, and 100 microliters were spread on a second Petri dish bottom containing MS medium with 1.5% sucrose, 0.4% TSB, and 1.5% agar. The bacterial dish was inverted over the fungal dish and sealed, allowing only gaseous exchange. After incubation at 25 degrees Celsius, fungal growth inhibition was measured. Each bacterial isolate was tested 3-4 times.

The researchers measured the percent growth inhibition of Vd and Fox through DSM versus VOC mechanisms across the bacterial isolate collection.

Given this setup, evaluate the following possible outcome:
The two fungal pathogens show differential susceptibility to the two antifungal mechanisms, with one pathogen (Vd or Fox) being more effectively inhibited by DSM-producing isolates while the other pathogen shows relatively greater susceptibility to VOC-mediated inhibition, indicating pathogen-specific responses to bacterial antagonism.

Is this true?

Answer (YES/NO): NO